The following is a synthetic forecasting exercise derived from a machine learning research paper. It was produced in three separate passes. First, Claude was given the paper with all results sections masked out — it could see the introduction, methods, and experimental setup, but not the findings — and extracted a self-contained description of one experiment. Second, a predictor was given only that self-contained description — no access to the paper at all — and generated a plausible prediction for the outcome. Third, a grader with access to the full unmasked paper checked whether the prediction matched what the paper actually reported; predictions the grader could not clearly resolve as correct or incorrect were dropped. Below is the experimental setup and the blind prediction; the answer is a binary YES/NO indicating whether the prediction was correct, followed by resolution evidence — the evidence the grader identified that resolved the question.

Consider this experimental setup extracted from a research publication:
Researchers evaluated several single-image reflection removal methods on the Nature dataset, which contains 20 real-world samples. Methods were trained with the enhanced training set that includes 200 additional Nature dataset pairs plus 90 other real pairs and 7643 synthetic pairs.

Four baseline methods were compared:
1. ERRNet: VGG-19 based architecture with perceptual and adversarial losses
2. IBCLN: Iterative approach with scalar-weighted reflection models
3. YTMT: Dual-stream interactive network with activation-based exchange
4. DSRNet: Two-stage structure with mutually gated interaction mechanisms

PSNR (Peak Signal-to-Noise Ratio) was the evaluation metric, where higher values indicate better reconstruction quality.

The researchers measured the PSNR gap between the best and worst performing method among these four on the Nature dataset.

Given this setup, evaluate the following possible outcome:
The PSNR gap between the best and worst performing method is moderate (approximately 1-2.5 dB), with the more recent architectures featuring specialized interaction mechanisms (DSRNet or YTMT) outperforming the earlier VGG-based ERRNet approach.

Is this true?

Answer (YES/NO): NO